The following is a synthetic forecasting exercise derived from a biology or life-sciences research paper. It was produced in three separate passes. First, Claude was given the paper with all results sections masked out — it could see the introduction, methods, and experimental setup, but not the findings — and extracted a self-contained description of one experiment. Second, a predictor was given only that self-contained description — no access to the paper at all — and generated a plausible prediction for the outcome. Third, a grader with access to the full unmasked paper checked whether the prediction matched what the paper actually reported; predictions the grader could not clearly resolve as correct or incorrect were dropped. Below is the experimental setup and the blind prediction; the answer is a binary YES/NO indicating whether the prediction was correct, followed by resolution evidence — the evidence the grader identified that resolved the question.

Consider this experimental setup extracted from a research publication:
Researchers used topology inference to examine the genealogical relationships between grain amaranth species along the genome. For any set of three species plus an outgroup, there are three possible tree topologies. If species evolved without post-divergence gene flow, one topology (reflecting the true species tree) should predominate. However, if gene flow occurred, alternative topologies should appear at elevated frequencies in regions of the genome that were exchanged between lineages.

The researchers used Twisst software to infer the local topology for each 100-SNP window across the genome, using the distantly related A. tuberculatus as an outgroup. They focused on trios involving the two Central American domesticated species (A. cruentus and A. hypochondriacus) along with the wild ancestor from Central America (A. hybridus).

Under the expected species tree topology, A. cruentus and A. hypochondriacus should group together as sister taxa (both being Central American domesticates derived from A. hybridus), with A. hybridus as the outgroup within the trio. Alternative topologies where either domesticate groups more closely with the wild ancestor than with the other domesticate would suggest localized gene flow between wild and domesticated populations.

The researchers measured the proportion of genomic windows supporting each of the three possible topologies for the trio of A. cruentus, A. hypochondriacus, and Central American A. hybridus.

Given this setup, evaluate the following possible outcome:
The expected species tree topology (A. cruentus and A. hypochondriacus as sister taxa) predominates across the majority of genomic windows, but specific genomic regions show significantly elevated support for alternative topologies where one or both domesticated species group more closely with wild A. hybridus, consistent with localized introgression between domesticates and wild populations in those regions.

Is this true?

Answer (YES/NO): NO